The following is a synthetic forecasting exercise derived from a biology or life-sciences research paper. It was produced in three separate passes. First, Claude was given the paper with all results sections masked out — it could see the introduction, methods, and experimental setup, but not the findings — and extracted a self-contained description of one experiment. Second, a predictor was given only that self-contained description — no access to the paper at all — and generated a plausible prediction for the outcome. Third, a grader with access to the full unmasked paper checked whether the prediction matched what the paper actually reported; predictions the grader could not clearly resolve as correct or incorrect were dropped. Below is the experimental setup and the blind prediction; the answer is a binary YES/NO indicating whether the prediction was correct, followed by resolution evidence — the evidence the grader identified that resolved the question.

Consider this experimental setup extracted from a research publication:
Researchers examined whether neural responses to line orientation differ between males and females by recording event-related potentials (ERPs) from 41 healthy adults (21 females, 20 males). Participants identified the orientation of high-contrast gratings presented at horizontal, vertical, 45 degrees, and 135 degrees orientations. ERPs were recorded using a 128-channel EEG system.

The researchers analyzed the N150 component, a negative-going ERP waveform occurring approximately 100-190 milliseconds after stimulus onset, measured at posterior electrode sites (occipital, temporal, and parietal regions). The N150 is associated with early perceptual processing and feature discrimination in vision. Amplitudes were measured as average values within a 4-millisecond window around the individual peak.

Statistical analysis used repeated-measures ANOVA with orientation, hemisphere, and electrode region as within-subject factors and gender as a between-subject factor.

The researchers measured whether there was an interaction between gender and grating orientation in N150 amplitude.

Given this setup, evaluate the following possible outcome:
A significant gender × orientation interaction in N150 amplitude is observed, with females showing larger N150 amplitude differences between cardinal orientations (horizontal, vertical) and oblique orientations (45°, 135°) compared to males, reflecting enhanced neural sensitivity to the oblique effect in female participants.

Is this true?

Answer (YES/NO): NO